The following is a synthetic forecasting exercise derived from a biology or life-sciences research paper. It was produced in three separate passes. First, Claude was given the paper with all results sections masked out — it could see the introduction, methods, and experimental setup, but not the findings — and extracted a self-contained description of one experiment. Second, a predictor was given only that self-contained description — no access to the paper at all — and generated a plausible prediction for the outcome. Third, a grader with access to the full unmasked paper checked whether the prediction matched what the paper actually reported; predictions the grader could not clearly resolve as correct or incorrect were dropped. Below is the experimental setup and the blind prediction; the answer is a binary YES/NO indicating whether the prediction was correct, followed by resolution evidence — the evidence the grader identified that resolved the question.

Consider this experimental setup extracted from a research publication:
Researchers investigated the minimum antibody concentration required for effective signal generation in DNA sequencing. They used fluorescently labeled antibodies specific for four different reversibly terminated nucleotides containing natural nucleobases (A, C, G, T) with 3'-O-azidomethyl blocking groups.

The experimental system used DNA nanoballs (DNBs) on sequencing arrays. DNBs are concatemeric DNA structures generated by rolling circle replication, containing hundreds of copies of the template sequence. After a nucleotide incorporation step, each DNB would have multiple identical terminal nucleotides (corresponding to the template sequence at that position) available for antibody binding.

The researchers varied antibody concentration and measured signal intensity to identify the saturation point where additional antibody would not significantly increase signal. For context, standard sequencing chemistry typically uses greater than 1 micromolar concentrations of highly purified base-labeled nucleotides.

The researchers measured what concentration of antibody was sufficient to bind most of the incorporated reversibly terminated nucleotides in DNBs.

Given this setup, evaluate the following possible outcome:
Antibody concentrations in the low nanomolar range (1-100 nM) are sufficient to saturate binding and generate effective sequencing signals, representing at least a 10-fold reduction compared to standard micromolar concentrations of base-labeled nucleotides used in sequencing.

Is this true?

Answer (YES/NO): YES